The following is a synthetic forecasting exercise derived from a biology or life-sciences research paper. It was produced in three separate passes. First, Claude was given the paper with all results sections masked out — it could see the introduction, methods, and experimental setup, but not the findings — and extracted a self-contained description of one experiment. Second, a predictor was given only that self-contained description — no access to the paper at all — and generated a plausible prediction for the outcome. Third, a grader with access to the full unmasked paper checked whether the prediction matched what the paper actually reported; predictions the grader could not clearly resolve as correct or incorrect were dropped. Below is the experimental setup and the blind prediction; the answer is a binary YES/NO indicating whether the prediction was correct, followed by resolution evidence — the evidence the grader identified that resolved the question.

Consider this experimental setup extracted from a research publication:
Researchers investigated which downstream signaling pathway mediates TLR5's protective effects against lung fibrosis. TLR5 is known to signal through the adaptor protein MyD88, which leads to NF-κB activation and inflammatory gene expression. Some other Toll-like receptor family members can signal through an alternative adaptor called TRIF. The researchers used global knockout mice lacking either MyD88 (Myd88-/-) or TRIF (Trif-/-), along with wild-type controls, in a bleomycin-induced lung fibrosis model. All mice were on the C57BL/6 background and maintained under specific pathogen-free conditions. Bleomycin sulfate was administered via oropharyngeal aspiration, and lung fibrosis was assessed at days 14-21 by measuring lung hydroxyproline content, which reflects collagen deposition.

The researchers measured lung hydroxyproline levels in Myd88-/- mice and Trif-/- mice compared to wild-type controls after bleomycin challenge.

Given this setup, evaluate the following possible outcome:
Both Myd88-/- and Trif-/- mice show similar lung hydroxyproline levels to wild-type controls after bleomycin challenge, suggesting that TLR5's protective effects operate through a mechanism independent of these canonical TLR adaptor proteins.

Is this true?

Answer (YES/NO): NO